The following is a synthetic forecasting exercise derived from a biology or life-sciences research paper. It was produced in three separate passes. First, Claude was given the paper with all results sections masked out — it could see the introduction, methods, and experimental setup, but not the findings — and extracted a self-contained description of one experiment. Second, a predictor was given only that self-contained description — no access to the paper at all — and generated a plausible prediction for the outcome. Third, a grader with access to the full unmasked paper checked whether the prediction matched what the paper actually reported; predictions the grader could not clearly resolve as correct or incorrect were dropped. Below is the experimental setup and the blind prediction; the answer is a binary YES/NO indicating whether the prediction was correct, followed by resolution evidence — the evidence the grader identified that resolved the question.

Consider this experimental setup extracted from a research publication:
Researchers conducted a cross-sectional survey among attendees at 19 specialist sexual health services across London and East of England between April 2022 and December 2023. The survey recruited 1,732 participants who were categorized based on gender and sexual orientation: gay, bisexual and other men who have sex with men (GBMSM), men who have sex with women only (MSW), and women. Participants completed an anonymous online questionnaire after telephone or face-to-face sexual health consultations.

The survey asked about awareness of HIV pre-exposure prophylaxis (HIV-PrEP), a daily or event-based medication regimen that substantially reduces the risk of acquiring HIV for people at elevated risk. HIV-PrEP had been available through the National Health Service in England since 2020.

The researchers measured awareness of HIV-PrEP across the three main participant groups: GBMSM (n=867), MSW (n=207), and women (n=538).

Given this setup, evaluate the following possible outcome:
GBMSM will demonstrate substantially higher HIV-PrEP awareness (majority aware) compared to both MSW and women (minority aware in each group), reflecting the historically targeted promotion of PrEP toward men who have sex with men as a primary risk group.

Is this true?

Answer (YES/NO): YES